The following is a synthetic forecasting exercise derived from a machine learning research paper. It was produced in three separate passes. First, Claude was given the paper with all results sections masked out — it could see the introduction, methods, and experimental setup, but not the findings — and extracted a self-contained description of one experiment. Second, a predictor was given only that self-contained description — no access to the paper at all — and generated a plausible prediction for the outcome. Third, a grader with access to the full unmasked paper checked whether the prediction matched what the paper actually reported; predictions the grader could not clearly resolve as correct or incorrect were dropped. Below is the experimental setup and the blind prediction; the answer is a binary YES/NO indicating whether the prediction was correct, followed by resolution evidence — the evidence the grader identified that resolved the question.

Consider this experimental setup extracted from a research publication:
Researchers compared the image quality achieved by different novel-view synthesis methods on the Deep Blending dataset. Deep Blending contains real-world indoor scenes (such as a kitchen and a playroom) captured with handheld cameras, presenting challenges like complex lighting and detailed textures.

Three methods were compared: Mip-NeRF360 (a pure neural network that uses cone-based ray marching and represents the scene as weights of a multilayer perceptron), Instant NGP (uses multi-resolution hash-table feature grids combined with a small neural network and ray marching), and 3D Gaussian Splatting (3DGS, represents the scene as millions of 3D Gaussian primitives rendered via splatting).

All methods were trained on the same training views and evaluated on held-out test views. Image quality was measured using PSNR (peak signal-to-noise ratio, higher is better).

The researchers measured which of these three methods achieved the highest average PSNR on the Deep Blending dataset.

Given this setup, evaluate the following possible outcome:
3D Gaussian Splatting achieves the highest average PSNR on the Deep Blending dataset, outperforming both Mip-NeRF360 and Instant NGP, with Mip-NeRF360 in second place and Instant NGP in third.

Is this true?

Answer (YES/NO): YES